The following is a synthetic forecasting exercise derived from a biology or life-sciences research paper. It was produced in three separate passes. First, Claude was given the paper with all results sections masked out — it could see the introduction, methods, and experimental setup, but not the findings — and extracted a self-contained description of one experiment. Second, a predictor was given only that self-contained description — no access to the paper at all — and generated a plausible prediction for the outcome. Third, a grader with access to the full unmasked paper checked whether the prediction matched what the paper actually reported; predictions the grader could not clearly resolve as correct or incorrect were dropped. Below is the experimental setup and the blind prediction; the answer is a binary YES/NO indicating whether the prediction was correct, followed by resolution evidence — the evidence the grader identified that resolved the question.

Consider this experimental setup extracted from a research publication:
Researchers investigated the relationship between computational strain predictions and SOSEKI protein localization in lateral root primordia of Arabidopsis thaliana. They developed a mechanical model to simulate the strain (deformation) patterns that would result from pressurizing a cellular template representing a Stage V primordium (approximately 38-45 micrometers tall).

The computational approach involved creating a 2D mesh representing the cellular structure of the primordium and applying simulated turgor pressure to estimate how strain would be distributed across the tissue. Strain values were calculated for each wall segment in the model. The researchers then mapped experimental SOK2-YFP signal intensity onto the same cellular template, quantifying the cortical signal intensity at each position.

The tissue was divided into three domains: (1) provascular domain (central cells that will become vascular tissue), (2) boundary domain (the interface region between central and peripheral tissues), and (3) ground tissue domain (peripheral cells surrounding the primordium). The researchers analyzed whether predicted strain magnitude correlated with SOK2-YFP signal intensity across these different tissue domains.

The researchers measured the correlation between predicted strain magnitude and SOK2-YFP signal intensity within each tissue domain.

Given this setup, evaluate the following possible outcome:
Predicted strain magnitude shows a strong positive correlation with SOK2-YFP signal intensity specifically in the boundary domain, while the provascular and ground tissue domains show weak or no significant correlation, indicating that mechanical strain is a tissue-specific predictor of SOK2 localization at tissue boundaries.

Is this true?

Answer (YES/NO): NO